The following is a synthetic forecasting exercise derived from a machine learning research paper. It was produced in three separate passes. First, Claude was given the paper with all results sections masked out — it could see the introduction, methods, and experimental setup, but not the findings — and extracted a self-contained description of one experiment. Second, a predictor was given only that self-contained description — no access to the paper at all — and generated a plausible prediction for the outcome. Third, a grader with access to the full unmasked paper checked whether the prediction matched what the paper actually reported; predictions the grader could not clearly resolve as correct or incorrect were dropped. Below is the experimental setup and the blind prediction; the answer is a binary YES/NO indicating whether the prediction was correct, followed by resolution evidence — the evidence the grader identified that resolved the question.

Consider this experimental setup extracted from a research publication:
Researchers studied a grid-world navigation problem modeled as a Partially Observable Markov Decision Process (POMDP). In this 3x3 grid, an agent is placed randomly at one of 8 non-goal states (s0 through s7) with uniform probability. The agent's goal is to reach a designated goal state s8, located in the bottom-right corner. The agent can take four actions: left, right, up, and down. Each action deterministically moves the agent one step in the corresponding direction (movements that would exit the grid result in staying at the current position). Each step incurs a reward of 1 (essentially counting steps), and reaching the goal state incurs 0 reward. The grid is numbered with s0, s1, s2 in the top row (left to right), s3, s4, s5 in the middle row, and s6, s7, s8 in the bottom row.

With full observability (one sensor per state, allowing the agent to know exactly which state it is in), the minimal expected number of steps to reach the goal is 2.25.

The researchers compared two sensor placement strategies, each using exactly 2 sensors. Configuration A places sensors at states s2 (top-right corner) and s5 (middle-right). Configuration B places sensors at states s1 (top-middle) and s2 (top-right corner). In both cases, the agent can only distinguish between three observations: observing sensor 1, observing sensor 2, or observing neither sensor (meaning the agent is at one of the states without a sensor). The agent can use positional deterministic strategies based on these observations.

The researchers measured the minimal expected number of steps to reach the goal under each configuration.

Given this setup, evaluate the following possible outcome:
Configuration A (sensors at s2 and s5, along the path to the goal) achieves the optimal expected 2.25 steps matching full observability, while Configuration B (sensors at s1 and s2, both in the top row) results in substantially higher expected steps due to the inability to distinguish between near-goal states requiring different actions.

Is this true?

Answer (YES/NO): YES